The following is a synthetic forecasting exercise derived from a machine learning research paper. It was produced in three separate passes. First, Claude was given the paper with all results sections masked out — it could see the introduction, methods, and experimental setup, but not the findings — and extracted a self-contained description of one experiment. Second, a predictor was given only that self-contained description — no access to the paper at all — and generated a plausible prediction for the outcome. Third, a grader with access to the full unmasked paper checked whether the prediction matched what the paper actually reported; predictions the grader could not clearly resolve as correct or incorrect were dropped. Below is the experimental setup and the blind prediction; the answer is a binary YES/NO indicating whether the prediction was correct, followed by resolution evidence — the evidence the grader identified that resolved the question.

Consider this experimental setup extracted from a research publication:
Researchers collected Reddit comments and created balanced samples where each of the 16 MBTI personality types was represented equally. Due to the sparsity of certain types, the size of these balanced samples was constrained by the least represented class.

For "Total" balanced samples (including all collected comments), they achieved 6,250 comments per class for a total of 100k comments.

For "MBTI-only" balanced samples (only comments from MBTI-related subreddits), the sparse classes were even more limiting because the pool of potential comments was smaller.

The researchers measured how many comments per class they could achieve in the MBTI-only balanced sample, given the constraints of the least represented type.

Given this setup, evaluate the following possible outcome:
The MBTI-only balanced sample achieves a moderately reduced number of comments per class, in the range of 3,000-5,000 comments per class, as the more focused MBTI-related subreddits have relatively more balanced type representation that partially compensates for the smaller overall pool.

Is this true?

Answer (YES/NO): YES